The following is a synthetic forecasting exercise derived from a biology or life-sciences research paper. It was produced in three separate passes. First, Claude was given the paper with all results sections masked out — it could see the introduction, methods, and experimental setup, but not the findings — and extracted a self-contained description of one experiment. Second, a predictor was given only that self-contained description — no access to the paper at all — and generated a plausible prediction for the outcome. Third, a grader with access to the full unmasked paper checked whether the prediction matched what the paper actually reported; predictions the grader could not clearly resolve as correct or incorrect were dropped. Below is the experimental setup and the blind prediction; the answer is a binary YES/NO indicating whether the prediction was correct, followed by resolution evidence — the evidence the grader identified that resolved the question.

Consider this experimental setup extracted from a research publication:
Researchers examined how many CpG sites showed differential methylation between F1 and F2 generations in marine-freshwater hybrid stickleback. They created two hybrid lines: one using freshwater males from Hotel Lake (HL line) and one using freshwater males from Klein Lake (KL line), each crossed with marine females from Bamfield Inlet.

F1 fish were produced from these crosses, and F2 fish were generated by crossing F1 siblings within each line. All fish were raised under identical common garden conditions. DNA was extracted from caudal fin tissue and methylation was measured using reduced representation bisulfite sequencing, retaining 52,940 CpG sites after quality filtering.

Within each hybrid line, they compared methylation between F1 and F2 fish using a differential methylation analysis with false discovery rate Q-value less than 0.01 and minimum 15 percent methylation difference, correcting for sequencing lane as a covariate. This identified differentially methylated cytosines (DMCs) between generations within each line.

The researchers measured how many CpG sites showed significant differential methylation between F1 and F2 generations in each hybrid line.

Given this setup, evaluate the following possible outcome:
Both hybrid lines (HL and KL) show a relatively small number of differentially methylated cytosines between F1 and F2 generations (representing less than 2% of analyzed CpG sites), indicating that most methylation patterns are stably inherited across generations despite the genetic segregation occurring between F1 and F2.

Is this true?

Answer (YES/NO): YES